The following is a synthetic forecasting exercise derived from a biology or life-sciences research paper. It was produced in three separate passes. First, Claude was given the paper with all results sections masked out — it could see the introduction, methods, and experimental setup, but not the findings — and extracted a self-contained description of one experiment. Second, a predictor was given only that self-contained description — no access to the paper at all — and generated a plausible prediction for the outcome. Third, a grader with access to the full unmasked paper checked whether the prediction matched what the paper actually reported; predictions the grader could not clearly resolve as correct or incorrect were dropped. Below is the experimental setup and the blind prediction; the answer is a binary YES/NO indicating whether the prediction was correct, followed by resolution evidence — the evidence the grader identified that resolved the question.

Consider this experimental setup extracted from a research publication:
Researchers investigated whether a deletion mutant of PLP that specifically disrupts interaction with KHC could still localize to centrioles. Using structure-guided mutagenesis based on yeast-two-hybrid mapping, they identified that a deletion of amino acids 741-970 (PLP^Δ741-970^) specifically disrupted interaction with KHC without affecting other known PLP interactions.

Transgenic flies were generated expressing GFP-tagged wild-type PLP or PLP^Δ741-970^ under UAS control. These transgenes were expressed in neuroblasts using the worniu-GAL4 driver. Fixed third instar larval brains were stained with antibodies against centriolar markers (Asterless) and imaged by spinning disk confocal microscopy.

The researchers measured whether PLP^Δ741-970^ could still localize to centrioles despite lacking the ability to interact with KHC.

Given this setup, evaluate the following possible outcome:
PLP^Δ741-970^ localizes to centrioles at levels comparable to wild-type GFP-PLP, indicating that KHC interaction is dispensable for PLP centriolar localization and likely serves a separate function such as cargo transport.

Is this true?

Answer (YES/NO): NO